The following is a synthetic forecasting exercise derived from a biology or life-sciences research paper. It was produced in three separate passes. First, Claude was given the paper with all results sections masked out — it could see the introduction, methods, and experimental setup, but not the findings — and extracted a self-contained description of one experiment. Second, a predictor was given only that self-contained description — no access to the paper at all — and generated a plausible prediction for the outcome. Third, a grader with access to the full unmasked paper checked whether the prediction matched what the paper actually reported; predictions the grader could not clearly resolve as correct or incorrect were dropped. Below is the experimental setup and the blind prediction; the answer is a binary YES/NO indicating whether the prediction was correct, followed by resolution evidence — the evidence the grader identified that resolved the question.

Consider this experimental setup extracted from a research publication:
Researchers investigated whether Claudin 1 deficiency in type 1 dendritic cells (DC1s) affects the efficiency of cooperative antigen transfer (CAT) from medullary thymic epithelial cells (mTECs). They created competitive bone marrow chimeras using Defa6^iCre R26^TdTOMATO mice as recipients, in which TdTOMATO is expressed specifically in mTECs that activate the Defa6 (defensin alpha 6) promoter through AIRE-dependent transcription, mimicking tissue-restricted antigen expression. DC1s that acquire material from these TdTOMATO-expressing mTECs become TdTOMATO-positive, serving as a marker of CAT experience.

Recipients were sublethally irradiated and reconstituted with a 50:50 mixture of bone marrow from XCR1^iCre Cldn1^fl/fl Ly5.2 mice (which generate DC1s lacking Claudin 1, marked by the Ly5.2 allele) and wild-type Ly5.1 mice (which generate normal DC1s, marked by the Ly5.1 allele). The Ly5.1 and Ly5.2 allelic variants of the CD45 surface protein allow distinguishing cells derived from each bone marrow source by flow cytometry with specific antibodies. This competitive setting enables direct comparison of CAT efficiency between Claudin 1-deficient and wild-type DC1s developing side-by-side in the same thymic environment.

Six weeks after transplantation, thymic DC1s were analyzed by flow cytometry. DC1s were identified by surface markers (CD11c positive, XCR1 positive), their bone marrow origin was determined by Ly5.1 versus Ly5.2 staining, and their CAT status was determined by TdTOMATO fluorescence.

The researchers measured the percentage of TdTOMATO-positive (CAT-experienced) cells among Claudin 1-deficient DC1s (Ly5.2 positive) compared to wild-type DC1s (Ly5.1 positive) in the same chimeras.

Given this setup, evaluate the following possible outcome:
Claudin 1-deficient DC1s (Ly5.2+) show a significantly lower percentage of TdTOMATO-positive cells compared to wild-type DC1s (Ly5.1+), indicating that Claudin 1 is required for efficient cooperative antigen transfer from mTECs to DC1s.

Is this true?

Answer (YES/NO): NO